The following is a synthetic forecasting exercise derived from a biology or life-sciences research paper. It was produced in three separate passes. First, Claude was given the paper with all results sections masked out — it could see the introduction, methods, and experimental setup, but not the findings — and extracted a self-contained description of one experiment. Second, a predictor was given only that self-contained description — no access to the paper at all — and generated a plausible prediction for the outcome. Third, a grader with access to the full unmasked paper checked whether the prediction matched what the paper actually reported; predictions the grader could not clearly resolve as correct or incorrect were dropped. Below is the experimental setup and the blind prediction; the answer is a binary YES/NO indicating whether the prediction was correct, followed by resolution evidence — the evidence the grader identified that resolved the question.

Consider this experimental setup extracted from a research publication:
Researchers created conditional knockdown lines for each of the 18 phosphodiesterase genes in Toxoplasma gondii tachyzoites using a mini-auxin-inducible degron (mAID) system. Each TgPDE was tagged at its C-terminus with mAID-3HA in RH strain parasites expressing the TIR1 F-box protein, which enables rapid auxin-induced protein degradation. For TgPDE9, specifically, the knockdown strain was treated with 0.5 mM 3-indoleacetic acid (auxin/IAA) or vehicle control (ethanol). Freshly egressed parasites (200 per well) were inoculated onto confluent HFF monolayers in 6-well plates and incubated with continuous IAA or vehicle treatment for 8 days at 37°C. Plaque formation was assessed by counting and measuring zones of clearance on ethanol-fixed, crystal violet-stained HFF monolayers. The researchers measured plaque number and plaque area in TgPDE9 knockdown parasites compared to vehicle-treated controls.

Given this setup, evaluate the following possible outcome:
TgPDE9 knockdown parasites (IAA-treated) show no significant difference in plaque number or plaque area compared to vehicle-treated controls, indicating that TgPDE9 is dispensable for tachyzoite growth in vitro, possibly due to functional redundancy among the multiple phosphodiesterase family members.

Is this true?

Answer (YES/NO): NO